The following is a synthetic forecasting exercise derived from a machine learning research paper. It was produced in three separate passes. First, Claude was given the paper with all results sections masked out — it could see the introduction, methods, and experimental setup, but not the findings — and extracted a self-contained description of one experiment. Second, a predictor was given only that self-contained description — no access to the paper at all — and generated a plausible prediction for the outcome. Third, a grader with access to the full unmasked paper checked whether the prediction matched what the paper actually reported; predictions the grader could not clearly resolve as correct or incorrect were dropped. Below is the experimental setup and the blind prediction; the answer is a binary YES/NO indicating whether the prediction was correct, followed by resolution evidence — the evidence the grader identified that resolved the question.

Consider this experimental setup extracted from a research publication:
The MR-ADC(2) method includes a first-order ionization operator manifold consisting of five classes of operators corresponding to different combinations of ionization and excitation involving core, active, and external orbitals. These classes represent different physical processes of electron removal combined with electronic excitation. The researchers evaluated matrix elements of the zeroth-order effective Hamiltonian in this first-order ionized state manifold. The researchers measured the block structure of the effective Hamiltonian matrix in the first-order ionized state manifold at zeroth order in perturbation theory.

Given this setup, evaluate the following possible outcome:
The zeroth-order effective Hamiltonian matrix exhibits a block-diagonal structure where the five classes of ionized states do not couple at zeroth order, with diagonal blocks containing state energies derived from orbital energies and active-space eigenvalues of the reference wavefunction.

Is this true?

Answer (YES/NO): YES